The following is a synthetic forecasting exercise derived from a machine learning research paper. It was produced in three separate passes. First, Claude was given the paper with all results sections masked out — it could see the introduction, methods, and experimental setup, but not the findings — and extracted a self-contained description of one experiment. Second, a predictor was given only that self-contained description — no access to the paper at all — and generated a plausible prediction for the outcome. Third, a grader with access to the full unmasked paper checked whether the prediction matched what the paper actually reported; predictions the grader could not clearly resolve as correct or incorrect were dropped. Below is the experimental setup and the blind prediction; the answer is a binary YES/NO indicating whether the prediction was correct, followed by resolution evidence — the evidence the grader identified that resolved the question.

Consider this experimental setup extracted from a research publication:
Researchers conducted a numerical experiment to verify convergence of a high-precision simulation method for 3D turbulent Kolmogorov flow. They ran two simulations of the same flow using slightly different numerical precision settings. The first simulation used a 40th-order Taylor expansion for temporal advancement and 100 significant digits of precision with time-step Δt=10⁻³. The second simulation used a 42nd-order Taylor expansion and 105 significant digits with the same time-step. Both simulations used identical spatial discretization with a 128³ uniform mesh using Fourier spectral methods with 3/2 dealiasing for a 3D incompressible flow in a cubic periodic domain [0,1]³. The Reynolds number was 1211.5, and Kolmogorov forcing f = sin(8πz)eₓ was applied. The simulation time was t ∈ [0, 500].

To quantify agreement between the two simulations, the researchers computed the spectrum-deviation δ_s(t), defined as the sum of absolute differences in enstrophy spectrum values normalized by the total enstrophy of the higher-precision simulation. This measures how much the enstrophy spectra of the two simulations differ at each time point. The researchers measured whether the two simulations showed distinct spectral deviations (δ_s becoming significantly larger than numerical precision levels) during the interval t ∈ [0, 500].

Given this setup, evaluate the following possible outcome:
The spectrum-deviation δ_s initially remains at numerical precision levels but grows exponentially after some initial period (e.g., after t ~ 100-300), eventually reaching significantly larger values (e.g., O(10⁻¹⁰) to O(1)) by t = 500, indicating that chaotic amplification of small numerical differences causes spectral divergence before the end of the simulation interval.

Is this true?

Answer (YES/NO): NO